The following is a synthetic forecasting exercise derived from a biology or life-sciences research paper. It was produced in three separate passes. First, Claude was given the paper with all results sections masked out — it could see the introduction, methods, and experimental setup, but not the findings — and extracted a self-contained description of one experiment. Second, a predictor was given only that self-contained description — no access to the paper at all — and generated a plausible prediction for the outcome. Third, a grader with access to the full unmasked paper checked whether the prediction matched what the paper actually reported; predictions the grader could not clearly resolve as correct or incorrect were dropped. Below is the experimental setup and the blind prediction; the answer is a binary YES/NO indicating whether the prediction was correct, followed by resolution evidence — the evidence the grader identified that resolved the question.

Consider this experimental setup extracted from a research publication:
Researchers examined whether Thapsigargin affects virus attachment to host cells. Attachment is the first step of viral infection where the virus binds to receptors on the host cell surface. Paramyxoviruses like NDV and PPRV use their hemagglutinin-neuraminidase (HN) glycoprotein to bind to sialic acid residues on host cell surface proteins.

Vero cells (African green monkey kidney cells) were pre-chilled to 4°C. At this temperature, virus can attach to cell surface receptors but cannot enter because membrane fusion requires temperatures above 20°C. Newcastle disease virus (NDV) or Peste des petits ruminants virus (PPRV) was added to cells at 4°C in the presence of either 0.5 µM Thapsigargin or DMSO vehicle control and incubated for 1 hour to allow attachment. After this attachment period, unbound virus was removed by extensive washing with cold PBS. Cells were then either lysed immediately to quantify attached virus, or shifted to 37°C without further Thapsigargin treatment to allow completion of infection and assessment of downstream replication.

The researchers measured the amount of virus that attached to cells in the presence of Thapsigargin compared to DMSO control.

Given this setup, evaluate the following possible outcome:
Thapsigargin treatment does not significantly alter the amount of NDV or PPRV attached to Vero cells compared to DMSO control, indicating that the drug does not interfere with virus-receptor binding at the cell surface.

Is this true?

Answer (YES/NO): YES